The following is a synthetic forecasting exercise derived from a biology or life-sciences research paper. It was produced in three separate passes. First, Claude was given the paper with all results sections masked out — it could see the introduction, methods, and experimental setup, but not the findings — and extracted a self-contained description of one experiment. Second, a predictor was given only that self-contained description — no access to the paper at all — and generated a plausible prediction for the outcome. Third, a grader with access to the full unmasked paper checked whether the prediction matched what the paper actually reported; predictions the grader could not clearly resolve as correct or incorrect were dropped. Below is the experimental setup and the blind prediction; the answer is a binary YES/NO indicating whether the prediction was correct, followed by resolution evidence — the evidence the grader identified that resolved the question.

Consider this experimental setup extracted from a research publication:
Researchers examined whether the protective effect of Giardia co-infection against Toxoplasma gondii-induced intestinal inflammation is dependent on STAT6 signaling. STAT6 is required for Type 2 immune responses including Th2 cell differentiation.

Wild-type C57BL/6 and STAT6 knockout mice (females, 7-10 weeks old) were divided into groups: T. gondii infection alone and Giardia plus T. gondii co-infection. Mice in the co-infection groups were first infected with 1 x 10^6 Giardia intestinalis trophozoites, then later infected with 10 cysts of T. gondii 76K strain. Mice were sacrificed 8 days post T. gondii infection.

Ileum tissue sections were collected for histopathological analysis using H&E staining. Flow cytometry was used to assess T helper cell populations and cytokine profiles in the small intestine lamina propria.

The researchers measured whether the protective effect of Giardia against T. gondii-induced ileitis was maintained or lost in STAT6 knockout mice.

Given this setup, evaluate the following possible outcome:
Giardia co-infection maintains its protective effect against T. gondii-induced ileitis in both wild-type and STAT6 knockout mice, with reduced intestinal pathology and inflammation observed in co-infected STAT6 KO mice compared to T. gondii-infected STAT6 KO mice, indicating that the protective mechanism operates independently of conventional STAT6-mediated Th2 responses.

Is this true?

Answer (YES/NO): NO